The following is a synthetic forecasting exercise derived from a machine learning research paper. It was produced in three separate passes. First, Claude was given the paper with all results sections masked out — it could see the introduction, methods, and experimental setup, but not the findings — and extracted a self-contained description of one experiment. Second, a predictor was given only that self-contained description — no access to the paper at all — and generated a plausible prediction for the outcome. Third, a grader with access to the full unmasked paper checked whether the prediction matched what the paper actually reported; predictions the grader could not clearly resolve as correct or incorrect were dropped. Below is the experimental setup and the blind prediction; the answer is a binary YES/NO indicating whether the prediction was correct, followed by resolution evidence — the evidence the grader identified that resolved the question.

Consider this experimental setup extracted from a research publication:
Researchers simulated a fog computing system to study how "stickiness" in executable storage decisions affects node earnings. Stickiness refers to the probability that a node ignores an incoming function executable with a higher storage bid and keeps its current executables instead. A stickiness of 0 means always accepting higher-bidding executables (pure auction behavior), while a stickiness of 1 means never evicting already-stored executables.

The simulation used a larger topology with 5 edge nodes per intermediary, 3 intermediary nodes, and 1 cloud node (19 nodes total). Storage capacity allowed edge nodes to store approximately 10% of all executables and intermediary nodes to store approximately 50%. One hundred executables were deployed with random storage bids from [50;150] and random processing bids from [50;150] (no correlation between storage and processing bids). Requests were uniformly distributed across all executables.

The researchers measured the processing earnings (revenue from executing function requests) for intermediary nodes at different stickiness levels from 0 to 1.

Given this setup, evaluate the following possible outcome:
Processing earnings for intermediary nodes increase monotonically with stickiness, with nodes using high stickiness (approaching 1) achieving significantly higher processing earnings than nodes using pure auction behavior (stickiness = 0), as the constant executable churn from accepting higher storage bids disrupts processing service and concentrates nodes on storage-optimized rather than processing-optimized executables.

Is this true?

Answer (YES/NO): NO